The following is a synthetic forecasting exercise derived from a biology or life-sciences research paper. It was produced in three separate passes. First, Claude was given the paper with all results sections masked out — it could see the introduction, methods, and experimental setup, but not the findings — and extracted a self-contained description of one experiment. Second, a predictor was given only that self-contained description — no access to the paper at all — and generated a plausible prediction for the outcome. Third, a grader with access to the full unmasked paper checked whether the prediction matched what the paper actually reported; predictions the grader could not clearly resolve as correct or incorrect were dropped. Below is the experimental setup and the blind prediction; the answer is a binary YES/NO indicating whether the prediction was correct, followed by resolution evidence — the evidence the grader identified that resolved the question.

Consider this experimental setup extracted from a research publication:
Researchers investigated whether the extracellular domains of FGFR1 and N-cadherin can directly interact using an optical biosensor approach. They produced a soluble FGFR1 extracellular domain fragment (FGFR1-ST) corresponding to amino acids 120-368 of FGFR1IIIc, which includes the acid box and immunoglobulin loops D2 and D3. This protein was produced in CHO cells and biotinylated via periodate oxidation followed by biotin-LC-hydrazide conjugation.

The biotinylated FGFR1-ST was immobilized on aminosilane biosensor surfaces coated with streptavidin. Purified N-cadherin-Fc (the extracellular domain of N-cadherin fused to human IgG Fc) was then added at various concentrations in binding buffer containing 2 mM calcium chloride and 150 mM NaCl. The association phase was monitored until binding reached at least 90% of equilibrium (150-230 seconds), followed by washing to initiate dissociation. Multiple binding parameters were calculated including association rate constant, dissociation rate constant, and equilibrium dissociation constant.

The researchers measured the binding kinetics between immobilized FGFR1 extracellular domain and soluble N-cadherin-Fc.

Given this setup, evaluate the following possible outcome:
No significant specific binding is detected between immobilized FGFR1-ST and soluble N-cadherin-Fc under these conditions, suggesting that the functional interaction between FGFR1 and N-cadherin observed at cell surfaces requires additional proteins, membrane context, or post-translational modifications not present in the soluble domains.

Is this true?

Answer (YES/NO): NO